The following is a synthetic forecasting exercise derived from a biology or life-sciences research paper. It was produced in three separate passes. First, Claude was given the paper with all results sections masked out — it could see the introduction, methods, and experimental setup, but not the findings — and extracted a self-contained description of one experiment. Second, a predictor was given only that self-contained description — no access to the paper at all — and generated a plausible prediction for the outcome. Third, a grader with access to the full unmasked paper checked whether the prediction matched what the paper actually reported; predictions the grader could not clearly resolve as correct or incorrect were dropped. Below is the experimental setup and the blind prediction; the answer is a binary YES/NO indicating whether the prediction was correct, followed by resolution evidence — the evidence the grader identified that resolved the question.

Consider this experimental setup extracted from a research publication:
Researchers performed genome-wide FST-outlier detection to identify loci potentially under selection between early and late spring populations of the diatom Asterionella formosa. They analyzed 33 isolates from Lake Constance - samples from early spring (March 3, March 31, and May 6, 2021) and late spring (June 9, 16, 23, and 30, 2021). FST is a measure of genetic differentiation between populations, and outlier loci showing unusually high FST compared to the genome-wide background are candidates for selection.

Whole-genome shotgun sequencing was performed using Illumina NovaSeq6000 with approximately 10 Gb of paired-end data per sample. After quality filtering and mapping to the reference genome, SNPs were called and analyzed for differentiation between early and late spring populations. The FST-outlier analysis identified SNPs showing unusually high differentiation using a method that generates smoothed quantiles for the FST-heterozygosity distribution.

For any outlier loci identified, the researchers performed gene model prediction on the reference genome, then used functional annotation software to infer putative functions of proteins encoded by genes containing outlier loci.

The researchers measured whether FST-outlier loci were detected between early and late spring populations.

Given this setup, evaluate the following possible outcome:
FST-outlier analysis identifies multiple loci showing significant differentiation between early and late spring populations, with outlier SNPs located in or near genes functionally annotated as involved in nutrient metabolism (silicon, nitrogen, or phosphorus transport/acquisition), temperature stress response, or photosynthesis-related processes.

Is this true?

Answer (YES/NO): NO